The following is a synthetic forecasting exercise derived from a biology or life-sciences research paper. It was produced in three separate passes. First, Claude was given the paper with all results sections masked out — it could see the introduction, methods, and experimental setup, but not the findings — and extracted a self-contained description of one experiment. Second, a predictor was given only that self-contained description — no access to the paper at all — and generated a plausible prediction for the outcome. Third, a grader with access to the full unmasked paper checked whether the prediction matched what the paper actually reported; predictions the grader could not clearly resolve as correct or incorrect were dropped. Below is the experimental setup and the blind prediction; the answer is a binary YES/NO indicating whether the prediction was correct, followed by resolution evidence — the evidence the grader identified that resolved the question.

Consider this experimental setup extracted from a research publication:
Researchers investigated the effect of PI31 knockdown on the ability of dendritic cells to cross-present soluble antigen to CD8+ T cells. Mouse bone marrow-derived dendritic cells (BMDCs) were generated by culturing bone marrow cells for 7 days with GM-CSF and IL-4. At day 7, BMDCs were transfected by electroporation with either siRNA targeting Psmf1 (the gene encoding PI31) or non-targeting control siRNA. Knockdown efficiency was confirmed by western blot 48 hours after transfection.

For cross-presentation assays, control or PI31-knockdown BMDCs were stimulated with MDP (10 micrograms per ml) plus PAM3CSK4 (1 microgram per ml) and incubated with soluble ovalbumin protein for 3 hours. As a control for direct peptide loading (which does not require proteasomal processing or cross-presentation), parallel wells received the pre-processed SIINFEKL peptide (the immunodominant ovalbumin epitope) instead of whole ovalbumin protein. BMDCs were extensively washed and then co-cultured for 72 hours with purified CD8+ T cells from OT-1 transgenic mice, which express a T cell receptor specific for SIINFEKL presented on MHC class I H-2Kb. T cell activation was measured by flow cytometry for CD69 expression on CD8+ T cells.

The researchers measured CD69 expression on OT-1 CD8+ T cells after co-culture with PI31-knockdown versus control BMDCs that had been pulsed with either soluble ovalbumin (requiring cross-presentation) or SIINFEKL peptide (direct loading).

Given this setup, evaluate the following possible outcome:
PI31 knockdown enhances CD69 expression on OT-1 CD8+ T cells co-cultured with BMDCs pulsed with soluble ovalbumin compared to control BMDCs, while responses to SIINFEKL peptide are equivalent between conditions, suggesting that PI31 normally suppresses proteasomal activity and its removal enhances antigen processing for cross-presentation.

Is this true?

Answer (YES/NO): NO